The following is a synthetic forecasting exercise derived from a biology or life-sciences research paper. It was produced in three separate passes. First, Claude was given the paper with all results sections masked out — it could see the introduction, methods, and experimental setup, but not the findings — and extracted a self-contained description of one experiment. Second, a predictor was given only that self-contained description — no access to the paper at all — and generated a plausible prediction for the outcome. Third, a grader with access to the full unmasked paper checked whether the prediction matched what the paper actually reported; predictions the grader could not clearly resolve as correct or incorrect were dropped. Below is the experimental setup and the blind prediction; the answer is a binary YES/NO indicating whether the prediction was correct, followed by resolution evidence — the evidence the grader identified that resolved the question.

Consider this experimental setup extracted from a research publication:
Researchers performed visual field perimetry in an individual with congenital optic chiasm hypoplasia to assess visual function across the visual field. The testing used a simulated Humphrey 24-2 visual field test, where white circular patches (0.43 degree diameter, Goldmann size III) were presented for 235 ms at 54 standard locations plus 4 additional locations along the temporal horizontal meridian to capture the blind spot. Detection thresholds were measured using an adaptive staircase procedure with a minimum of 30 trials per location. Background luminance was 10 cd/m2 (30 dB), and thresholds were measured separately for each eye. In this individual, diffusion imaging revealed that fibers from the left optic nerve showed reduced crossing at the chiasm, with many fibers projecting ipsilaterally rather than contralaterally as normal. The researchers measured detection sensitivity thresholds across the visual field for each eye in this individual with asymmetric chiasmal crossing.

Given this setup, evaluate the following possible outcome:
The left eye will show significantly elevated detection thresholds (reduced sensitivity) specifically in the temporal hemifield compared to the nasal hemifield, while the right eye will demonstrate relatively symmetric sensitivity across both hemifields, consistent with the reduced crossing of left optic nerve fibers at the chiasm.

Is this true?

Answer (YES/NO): NO